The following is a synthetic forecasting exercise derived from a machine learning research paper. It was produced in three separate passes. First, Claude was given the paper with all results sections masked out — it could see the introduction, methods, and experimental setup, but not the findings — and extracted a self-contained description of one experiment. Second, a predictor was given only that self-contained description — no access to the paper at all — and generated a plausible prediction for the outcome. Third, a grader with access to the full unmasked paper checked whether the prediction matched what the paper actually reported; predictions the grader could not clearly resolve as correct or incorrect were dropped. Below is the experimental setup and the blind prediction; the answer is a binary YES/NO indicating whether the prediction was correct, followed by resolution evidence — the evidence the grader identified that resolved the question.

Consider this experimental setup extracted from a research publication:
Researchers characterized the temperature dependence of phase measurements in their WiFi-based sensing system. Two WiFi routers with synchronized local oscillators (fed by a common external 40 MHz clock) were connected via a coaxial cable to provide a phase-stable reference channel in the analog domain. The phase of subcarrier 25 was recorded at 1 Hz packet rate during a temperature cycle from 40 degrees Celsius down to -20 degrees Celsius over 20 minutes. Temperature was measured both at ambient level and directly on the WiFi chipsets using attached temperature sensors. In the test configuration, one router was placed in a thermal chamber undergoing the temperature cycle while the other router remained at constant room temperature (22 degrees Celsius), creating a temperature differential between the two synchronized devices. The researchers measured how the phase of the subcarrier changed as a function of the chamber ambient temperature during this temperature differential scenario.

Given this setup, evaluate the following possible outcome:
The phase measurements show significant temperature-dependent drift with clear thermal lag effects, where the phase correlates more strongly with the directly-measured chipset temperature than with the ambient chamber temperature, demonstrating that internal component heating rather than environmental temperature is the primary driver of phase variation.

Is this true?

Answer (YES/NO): NO